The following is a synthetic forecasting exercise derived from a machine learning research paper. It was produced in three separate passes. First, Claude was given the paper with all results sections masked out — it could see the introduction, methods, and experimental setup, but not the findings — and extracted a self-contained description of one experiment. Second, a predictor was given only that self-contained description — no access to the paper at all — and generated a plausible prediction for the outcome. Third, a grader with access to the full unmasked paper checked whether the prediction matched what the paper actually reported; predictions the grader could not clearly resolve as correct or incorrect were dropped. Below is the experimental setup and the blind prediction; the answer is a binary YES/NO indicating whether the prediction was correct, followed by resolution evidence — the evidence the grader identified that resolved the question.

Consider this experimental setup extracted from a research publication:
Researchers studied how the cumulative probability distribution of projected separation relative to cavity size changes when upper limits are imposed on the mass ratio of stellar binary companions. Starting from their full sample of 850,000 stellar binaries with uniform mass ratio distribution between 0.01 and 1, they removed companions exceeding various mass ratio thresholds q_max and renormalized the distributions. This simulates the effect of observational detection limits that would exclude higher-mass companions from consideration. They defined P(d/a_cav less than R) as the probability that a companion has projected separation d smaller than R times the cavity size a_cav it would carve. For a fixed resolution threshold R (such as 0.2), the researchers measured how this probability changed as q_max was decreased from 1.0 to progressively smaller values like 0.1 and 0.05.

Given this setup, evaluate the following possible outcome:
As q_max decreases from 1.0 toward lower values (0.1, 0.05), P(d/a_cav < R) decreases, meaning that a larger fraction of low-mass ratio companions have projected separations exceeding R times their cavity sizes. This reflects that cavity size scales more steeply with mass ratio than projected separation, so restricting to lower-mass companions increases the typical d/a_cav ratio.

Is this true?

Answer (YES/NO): YES